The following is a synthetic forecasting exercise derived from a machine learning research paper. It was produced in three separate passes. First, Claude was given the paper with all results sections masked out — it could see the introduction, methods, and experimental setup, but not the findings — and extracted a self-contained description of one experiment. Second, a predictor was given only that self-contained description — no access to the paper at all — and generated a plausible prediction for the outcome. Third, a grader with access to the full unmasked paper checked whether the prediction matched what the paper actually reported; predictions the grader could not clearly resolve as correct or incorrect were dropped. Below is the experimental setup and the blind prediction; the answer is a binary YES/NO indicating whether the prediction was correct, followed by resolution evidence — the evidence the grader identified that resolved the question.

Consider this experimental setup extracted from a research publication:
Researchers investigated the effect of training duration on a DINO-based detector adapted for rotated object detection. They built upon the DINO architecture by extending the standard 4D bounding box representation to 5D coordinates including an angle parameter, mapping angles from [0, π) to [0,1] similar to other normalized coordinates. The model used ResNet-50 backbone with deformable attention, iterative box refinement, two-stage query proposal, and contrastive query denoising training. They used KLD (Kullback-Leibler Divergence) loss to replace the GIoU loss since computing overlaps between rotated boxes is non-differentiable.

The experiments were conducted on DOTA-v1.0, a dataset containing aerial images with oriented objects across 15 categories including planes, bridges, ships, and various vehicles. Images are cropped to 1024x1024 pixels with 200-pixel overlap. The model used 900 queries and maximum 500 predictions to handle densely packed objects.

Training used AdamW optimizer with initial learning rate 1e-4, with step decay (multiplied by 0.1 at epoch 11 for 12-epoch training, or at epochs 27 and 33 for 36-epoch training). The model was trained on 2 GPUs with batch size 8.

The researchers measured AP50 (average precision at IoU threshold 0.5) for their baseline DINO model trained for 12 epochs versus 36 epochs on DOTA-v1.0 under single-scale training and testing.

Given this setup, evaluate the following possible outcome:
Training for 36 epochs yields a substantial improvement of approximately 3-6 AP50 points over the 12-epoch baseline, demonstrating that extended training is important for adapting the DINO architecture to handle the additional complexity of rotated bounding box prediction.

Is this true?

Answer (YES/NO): NO